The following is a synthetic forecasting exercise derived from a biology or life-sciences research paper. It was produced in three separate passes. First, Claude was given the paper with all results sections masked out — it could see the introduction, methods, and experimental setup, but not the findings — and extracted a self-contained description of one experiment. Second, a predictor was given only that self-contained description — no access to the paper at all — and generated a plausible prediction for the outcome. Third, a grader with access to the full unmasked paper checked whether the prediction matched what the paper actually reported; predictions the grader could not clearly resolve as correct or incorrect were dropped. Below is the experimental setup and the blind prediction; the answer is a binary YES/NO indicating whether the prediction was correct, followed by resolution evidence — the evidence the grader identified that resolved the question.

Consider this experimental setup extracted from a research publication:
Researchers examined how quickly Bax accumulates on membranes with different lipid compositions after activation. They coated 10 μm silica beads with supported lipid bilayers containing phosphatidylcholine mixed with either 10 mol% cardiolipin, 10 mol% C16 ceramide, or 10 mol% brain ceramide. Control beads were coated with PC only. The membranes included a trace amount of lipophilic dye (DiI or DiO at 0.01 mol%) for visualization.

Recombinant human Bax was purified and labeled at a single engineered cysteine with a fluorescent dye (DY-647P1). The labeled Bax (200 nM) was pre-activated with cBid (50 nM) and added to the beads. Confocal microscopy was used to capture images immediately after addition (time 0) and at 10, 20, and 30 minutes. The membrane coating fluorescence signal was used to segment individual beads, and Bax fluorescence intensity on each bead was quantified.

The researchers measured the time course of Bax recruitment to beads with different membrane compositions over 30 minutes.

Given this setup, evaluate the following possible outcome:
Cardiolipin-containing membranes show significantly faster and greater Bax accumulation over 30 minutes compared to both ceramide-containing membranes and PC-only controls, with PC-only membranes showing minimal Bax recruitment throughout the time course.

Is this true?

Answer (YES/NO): YES